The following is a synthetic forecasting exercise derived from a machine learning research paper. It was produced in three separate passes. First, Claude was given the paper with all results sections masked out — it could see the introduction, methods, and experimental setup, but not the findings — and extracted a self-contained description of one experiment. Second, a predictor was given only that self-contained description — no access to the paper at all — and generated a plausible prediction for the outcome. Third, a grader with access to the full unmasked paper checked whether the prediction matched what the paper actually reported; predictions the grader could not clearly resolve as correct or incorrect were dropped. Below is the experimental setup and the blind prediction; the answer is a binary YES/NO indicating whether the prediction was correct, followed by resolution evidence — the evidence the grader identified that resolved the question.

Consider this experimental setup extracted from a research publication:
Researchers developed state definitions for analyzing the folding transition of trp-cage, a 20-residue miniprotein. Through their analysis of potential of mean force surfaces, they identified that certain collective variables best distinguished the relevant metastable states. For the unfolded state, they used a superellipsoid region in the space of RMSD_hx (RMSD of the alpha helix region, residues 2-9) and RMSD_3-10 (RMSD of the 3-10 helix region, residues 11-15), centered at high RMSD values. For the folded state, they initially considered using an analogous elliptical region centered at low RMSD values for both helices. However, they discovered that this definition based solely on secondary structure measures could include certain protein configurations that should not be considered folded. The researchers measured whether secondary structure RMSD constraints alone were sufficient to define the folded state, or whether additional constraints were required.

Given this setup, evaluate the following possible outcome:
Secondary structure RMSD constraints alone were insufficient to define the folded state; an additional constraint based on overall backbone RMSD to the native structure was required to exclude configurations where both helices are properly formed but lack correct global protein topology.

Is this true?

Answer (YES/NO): NO